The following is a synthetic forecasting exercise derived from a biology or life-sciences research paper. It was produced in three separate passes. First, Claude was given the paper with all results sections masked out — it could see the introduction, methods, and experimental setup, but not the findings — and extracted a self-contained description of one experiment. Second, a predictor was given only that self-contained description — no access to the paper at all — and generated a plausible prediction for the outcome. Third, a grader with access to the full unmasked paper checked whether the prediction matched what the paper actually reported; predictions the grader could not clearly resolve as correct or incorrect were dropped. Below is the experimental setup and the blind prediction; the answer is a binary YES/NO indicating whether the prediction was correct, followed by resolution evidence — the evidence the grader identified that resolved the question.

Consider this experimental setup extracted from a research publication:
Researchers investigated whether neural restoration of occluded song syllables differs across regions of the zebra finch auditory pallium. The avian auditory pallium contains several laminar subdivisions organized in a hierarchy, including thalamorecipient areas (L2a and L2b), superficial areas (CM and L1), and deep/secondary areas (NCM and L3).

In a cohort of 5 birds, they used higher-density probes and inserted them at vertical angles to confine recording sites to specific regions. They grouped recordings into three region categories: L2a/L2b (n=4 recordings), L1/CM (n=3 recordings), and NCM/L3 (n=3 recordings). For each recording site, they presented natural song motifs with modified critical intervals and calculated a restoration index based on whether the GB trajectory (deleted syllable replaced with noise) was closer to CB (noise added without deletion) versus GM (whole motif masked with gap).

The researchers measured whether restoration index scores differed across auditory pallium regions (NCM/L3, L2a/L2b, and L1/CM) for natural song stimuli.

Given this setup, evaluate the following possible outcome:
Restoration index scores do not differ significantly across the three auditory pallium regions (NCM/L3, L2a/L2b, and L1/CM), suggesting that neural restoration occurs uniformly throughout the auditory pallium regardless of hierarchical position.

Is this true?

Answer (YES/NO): YES